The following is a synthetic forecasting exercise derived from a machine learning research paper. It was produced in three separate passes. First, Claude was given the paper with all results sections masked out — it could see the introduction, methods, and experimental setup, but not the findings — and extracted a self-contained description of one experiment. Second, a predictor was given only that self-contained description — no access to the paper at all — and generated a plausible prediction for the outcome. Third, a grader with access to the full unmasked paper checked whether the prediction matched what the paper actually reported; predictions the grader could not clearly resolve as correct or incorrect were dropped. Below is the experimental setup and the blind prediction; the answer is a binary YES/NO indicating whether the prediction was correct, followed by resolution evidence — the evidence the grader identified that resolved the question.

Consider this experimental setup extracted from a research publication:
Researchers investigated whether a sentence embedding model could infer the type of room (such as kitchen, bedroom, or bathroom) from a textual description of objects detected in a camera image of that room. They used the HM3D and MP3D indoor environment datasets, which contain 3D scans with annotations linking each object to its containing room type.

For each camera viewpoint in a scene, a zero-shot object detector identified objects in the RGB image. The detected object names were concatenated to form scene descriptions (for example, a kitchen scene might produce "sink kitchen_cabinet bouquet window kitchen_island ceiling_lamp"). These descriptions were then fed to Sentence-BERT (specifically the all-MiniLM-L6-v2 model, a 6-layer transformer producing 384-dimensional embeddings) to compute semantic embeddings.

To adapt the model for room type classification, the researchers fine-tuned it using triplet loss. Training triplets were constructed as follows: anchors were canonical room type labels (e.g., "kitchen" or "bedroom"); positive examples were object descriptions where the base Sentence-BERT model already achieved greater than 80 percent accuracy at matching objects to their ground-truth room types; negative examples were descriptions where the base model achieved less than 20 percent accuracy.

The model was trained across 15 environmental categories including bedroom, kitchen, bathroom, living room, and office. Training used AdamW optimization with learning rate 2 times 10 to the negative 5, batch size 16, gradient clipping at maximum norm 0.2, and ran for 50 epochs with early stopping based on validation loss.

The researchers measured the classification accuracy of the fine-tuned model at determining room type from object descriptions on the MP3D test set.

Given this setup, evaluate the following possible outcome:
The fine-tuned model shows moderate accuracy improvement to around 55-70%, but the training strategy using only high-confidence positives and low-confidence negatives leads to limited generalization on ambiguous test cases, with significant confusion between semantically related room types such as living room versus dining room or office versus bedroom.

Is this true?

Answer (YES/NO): NO